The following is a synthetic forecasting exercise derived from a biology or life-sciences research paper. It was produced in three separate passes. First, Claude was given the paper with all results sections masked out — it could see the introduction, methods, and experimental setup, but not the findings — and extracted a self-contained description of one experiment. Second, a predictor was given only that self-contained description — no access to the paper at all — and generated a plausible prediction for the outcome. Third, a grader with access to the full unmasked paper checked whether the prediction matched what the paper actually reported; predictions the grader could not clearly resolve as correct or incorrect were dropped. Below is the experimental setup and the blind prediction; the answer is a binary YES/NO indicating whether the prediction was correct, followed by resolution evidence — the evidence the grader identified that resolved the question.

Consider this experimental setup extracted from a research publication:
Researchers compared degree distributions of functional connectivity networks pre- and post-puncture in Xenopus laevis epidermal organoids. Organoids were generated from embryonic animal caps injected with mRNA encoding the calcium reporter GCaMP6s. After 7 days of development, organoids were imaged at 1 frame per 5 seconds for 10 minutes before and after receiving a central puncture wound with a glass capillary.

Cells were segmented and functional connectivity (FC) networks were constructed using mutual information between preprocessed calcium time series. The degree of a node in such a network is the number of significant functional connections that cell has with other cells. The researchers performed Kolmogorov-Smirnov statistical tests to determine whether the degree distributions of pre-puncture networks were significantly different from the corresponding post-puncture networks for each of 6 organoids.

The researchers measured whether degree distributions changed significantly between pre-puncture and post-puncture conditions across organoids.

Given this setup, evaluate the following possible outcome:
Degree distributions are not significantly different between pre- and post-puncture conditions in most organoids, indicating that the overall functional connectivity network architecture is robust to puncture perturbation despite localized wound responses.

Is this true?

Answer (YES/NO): NO